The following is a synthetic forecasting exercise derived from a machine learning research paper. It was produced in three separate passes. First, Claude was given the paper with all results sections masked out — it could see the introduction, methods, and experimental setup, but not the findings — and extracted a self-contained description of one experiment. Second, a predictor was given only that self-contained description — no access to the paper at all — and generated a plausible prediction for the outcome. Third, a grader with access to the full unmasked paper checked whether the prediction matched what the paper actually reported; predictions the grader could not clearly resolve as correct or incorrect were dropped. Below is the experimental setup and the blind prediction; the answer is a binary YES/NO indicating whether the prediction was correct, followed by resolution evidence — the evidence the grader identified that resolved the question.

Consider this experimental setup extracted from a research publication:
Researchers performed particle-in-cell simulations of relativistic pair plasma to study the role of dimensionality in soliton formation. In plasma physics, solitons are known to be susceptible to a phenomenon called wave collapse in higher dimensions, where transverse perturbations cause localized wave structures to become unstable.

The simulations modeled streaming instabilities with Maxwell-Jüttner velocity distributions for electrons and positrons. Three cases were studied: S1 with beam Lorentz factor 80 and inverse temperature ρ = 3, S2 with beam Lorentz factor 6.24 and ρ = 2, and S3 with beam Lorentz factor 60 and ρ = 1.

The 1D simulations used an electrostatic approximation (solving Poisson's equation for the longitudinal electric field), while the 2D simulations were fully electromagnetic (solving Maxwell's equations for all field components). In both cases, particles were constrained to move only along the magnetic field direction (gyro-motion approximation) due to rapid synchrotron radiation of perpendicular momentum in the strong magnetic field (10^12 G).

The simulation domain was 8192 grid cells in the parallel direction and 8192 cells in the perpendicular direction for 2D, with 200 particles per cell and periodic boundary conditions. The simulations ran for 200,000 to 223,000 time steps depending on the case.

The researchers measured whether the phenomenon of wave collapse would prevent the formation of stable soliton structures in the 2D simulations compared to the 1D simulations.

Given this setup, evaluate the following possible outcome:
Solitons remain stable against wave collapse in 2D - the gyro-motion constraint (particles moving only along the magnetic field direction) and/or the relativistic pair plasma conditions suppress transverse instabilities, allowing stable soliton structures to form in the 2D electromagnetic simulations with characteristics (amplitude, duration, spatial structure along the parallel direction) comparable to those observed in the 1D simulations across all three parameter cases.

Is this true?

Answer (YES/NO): NO